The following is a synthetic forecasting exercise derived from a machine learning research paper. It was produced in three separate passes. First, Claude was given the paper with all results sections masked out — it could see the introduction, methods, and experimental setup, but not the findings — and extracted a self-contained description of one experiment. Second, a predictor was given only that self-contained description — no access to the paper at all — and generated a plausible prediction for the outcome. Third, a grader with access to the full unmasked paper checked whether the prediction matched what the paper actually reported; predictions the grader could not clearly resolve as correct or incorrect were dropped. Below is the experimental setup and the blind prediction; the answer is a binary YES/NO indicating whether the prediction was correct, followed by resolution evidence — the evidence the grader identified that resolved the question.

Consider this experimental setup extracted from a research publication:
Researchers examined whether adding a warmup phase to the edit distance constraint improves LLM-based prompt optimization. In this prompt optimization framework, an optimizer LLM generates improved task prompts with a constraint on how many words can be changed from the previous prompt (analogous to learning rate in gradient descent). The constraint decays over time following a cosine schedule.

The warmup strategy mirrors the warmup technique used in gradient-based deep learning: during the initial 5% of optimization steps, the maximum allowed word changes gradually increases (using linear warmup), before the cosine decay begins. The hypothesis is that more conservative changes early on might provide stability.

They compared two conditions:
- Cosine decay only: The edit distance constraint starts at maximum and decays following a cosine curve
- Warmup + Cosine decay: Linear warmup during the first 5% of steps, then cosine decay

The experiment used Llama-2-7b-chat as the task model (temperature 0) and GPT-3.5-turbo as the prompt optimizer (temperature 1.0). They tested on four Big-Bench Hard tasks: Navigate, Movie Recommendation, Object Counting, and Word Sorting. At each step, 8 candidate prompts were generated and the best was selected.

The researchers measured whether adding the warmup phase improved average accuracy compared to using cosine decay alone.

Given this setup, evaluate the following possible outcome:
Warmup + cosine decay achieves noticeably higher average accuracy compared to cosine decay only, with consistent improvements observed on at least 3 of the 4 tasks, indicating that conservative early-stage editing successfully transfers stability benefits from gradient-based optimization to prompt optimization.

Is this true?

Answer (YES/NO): NO